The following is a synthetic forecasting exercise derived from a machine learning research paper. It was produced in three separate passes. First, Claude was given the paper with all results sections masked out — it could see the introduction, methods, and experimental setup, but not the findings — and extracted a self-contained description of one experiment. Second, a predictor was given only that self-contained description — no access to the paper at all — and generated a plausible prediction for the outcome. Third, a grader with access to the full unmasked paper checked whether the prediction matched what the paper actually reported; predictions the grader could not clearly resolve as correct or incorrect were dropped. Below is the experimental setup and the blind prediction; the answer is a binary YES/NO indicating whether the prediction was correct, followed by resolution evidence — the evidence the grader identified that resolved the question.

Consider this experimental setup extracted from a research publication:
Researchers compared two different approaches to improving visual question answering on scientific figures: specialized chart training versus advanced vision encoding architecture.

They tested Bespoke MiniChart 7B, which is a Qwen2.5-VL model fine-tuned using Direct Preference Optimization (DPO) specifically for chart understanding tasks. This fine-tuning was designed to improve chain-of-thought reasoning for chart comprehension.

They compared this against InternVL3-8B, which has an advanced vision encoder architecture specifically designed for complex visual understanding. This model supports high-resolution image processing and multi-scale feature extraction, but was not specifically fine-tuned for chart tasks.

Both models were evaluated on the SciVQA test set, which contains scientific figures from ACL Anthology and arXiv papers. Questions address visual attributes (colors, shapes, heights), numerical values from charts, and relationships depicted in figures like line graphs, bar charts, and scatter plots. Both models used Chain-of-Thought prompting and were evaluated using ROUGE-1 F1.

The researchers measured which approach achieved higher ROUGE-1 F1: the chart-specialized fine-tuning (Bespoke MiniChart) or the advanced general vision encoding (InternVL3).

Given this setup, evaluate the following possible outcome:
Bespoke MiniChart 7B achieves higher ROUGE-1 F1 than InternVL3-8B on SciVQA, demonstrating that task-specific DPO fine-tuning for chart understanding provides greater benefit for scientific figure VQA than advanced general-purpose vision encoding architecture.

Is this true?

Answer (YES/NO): NO